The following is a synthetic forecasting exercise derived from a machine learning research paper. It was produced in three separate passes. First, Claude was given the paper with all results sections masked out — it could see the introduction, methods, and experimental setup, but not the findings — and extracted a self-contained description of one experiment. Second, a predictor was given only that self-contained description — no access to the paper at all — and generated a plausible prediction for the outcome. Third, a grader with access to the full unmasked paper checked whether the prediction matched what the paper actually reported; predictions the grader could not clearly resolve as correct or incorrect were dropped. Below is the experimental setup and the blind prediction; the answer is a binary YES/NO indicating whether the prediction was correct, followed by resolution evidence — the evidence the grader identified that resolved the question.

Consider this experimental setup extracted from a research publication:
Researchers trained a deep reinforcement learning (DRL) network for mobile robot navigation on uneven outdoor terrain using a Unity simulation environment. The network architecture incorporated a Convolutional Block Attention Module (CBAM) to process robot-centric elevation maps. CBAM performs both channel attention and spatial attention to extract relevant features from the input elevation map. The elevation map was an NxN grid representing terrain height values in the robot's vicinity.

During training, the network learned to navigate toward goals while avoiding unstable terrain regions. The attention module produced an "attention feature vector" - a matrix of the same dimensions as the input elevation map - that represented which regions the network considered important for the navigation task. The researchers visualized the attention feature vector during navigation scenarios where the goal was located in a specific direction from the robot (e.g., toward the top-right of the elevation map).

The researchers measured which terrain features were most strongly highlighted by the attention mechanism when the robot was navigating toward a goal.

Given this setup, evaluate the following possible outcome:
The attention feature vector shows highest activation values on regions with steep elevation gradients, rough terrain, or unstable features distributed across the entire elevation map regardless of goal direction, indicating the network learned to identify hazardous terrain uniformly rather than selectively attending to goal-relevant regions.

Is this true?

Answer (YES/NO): NO